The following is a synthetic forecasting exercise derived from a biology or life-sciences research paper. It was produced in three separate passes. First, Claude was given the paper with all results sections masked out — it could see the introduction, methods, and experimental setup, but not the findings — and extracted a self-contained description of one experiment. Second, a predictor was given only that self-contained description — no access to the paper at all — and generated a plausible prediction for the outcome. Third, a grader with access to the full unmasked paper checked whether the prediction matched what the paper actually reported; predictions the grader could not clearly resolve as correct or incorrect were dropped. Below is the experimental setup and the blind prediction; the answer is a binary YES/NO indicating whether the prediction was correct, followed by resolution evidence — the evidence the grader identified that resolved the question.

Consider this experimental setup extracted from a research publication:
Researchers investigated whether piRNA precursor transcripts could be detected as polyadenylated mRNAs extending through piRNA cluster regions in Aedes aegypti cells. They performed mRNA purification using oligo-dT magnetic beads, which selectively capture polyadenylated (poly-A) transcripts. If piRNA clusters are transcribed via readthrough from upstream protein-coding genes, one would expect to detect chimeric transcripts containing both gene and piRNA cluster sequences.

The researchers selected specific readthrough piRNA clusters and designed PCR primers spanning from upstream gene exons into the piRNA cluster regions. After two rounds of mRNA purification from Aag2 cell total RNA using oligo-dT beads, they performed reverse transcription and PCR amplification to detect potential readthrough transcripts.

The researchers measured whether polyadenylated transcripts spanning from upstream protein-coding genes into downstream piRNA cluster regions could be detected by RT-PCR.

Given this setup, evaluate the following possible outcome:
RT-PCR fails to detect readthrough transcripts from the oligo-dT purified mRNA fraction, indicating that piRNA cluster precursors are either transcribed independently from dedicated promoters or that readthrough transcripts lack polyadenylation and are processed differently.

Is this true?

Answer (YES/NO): NO